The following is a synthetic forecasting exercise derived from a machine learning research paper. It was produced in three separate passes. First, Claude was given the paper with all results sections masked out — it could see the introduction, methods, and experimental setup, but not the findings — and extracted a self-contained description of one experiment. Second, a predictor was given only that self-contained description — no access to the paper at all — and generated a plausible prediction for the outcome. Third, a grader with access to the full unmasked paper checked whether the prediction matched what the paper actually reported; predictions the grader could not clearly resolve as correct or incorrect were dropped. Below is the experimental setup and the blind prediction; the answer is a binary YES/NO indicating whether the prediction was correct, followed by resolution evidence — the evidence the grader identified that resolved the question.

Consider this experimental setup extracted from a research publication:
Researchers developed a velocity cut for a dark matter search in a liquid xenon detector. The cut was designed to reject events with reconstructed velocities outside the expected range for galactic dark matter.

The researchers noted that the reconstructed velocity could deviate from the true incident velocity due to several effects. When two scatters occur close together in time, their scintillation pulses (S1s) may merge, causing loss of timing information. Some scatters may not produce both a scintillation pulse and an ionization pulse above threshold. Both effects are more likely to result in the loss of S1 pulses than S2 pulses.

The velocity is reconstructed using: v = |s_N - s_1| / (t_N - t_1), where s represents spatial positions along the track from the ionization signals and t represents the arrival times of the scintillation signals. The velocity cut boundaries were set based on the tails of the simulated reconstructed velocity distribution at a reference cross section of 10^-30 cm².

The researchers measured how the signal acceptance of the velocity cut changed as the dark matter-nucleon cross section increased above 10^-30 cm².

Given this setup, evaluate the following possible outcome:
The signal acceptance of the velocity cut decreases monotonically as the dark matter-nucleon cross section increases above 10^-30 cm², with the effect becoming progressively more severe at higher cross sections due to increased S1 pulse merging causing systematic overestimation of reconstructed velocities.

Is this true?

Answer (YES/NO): YES